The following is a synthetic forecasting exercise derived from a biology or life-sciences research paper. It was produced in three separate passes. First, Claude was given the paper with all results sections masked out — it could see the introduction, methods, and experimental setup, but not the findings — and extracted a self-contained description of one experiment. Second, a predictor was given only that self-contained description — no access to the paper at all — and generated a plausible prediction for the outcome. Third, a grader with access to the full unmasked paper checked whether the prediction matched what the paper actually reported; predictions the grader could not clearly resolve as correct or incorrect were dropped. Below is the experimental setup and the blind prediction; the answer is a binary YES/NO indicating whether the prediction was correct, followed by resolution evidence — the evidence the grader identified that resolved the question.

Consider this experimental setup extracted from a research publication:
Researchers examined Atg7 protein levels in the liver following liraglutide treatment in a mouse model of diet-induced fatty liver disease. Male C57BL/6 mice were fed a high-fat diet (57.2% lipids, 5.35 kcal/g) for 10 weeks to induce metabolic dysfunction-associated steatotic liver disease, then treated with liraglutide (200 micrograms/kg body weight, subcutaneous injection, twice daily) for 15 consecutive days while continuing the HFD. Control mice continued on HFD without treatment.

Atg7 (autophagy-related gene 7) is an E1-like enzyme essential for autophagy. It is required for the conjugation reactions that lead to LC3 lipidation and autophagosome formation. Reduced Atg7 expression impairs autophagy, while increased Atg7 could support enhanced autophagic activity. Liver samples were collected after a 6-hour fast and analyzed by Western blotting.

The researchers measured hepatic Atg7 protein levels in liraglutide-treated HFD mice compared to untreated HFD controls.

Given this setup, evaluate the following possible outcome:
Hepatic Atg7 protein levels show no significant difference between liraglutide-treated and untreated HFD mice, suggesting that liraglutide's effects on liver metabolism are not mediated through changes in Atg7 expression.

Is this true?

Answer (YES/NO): YES